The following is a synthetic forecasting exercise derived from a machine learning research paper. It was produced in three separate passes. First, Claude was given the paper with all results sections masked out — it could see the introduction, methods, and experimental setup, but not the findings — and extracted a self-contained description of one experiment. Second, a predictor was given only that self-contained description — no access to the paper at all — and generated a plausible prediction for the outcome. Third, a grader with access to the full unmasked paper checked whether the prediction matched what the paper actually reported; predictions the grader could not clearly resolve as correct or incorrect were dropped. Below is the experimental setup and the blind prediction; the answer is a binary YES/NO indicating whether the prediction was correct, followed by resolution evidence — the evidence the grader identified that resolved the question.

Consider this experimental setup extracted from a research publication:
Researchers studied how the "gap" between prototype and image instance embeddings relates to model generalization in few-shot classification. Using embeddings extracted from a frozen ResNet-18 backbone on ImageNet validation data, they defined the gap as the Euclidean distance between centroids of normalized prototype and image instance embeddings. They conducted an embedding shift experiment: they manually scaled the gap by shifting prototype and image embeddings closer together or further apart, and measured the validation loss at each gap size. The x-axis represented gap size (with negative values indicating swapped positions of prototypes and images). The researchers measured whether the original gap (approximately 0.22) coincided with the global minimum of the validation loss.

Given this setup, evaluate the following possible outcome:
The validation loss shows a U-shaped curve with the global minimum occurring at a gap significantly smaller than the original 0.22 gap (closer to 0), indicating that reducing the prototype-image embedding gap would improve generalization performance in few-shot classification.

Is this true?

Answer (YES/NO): NO